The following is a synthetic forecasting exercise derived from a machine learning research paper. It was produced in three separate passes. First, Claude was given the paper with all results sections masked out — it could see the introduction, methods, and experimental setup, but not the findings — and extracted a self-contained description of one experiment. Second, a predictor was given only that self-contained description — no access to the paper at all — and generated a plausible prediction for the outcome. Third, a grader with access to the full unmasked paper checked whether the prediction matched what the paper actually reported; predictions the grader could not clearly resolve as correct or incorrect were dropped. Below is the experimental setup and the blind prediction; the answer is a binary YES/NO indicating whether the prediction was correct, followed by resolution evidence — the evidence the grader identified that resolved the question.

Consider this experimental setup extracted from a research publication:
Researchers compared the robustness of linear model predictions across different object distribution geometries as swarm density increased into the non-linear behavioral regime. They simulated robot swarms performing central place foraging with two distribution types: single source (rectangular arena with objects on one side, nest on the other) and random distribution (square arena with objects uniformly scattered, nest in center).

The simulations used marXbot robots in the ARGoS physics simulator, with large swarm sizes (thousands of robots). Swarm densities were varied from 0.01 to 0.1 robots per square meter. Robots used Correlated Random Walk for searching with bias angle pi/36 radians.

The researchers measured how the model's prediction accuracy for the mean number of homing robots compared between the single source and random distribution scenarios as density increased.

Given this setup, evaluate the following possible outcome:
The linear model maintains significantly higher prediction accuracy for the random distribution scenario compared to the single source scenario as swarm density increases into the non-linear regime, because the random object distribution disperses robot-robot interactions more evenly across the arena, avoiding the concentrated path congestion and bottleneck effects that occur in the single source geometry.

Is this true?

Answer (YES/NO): NO